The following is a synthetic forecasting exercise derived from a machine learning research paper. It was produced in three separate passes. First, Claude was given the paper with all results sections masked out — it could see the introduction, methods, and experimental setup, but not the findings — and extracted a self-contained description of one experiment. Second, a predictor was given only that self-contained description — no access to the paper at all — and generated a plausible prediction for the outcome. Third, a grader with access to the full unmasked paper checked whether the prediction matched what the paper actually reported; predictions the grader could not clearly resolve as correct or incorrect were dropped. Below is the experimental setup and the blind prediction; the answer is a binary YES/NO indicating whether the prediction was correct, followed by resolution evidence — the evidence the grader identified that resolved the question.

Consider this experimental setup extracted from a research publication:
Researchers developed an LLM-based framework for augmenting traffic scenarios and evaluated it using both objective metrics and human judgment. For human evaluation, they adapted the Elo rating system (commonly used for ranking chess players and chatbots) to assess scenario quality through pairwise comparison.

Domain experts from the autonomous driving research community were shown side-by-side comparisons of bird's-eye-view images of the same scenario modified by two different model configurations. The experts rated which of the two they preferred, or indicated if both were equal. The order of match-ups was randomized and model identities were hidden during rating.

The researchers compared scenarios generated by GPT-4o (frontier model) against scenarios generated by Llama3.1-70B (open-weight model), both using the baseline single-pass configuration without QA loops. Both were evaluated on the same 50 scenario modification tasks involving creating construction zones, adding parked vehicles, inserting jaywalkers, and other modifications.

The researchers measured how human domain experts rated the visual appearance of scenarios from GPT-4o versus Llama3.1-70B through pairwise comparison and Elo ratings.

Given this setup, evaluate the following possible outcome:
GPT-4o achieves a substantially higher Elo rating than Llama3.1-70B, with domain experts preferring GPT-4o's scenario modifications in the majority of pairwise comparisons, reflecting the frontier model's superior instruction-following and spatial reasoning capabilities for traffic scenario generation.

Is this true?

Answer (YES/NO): YES